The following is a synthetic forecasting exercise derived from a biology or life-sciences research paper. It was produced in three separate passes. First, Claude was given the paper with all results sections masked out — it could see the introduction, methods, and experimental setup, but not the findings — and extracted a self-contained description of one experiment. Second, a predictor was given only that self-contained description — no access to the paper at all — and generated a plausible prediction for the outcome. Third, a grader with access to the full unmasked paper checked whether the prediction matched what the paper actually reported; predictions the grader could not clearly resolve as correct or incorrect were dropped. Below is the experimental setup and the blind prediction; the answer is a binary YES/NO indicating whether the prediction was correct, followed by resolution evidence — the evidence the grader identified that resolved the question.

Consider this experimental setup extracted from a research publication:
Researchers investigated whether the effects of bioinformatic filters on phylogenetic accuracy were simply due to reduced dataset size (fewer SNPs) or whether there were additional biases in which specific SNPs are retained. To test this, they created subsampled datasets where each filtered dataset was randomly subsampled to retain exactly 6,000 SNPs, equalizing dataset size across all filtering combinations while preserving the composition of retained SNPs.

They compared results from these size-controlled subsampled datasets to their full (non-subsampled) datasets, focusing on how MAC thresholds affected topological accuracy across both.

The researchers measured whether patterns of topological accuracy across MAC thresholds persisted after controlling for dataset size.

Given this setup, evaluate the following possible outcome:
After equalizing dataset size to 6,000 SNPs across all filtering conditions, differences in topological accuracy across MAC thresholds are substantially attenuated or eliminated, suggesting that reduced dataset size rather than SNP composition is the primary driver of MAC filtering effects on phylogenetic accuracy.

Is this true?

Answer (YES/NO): NO